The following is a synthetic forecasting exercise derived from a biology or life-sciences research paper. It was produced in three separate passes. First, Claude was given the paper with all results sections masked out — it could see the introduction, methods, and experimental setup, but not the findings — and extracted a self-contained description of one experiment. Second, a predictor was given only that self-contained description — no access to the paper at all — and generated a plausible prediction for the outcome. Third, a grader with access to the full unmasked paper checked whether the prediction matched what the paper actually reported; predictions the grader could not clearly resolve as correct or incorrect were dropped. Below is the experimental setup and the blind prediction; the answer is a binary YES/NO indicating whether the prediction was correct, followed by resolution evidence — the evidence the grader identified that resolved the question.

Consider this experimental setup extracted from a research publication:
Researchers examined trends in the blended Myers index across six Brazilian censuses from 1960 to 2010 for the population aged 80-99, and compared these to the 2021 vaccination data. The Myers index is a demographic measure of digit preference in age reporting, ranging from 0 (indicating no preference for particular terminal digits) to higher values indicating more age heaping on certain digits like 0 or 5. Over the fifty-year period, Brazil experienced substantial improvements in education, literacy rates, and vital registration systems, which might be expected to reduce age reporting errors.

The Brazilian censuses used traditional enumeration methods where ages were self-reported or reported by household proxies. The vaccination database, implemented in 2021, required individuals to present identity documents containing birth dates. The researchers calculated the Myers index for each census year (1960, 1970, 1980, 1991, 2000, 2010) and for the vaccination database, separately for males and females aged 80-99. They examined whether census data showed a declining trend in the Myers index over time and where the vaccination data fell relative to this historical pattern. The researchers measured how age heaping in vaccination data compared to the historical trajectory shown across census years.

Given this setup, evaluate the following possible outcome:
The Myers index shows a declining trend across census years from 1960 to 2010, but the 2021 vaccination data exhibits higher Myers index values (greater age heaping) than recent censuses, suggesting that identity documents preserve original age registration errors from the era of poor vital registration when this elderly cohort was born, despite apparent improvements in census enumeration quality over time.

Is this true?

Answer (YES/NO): NO